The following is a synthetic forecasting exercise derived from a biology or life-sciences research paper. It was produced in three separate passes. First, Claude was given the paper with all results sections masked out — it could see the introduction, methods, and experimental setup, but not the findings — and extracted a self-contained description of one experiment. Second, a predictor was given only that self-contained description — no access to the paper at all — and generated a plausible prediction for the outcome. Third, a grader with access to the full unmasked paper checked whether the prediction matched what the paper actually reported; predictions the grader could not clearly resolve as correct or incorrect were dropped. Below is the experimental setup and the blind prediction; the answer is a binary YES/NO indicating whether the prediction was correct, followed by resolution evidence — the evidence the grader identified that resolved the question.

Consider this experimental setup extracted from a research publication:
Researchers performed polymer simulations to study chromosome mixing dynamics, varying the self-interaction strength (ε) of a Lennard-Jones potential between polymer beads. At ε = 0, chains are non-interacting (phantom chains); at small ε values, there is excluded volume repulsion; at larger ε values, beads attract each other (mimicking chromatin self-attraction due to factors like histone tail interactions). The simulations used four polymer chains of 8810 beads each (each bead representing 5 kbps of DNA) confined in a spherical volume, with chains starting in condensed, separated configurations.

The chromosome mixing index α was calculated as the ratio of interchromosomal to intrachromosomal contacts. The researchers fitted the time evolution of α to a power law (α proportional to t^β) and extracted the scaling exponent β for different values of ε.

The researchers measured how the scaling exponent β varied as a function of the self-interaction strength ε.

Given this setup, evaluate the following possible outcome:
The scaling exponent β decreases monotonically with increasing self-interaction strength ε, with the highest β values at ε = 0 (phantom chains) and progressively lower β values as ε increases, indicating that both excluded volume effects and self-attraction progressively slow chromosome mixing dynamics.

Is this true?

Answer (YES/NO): NO